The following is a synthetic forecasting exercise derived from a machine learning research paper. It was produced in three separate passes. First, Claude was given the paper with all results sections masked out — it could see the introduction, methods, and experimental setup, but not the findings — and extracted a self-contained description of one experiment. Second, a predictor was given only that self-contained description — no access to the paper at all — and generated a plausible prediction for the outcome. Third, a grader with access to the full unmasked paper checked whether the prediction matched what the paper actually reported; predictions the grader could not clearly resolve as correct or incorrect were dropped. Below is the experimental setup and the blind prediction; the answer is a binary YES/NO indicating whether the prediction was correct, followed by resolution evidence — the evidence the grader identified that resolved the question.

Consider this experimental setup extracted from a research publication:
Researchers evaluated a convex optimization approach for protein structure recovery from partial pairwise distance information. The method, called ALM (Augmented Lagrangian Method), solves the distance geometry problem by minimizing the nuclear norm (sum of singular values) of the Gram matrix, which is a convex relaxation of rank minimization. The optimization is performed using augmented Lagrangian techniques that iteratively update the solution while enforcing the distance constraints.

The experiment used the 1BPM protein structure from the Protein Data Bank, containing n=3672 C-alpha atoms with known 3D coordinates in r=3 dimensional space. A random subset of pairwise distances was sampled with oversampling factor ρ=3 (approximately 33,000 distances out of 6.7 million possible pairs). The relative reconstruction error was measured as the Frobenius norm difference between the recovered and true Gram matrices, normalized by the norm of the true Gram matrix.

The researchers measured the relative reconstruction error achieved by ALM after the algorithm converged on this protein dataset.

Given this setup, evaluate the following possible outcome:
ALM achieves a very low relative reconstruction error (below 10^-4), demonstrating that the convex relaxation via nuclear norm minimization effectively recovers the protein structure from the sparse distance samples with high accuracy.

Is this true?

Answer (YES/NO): YES